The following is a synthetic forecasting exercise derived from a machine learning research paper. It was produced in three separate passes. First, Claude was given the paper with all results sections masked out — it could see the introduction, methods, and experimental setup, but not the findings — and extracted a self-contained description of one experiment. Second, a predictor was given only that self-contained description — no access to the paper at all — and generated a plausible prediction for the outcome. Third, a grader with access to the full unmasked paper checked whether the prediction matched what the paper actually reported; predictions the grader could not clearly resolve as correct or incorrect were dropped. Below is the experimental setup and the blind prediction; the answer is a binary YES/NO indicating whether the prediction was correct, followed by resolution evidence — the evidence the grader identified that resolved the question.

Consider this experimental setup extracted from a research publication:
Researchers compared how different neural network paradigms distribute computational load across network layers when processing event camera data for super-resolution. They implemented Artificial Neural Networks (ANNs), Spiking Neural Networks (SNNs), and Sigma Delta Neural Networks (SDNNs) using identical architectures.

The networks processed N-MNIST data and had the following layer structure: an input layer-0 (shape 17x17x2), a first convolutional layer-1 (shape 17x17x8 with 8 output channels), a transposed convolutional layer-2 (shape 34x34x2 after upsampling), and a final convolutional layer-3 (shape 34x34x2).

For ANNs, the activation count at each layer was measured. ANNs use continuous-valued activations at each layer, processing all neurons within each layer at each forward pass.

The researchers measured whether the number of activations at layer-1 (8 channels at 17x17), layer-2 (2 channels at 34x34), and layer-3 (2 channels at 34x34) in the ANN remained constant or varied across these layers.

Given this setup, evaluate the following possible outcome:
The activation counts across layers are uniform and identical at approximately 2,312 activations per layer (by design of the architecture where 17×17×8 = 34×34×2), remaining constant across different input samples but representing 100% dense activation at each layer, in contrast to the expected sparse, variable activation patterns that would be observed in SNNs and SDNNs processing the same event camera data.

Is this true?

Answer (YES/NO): YES